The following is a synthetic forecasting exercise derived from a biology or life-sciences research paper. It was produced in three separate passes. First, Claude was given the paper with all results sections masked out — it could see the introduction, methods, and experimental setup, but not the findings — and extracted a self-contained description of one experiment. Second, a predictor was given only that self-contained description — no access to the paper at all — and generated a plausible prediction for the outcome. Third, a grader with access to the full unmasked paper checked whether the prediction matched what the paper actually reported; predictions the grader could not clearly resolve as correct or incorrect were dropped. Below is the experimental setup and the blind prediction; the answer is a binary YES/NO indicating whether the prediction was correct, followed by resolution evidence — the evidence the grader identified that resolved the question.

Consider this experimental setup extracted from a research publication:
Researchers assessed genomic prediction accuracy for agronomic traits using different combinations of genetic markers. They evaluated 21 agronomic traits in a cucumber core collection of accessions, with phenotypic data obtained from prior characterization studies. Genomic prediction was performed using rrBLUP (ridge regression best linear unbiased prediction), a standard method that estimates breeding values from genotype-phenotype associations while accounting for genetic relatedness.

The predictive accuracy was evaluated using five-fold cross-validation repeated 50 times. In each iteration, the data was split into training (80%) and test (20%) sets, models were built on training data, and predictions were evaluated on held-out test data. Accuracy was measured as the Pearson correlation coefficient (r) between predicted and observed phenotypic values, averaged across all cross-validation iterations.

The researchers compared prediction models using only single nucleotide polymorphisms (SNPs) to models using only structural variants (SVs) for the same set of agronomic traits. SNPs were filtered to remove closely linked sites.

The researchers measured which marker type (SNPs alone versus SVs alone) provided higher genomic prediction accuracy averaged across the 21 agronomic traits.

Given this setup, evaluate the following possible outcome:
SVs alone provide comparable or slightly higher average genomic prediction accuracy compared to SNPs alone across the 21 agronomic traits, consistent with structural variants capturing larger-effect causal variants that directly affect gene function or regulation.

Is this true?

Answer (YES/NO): NO